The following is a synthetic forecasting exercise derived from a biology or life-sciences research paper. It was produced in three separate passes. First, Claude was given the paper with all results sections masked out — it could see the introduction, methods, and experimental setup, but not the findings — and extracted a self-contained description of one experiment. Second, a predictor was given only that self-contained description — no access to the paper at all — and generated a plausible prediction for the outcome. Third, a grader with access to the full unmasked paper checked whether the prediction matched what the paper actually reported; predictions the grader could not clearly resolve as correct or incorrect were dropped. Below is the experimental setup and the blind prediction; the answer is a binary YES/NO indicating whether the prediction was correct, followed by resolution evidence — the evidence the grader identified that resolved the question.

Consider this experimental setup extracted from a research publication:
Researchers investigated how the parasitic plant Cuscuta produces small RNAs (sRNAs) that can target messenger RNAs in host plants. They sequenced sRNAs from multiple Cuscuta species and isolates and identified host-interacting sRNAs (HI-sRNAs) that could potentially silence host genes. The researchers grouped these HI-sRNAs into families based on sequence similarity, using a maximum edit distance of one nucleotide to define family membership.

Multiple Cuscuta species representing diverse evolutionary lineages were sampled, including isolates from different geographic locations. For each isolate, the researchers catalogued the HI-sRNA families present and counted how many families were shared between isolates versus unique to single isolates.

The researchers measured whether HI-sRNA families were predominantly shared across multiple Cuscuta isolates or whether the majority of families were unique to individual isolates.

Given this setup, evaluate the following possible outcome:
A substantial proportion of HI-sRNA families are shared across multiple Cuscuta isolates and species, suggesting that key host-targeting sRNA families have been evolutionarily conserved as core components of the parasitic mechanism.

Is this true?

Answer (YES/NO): NO